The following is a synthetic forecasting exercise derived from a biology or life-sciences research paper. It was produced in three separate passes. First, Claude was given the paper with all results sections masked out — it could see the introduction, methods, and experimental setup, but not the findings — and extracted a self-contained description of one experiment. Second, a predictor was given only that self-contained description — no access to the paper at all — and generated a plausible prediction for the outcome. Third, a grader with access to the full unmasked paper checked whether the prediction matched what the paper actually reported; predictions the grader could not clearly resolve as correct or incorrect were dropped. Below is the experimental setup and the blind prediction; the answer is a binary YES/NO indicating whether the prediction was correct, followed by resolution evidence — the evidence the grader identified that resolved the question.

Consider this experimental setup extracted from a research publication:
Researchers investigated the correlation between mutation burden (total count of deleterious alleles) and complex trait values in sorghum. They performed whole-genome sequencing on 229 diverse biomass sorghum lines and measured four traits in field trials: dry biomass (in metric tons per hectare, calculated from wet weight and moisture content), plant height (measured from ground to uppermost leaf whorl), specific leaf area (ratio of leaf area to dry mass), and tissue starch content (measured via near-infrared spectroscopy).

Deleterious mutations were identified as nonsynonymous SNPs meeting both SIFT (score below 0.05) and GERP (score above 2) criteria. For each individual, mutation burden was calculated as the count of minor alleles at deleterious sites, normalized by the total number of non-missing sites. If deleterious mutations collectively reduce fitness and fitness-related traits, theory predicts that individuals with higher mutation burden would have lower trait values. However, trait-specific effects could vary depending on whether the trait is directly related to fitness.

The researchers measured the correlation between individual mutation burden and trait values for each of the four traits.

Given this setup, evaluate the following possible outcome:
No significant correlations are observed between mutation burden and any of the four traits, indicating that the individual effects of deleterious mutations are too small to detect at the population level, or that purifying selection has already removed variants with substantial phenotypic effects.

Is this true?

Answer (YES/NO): NO